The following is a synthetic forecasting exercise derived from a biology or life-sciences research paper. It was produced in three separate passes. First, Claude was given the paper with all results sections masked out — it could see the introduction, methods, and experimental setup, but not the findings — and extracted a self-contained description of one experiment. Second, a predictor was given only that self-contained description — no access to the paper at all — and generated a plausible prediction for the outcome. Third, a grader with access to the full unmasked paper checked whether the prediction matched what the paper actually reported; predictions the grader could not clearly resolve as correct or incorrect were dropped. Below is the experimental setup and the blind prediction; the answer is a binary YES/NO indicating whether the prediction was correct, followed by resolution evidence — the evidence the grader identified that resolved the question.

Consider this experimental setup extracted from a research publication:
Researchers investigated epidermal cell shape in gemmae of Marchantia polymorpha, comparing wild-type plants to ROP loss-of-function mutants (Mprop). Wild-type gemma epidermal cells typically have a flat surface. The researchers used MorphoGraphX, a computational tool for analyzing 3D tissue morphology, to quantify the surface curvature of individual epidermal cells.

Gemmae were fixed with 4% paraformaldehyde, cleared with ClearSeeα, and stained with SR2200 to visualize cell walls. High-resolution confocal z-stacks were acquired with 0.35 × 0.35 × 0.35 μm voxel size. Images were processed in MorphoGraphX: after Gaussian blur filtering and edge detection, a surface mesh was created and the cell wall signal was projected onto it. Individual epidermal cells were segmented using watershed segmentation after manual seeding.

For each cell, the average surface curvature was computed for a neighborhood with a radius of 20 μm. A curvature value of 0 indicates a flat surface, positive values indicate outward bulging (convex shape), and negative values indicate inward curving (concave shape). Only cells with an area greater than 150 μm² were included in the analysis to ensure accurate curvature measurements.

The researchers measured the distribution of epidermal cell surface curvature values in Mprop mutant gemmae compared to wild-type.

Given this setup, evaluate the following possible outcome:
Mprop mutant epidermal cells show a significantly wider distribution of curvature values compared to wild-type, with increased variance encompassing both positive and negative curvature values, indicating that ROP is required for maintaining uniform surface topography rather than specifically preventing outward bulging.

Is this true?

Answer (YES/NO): NO